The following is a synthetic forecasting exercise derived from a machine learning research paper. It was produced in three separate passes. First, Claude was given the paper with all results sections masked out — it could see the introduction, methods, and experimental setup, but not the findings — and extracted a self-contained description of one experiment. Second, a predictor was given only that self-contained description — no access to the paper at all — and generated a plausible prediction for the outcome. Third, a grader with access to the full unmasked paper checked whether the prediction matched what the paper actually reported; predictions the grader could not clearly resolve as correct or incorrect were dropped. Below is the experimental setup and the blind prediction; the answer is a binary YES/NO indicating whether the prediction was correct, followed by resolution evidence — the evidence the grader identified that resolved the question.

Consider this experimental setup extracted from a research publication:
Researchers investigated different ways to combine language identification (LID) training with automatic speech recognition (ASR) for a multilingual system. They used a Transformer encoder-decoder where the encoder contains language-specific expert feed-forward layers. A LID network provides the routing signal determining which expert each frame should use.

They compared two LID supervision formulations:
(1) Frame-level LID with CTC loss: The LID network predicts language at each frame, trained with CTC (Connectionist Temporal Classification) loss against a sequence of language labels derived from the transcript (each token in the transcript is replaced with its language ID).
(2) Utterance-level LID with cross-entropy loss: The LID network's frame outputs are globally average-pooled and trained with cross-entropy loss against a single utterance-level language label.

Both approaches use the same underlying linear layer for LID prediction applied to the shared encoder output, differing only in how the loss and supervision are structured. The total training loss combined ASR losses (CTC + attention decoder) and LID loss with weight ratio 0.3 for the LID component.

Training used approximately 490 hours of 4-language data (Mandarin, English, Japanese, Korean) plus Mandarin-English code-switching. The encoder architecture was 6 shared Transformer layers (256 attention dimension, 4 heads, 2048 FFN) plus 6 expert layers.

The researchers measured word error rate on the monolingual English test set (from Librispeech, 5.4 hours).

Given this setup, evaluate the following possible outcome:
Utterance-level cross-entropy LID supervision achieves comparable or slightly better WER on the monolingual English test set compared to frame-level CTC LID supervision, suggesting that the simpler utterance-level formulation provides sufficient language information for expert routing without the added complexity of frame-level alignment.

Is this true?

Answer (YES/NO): NO